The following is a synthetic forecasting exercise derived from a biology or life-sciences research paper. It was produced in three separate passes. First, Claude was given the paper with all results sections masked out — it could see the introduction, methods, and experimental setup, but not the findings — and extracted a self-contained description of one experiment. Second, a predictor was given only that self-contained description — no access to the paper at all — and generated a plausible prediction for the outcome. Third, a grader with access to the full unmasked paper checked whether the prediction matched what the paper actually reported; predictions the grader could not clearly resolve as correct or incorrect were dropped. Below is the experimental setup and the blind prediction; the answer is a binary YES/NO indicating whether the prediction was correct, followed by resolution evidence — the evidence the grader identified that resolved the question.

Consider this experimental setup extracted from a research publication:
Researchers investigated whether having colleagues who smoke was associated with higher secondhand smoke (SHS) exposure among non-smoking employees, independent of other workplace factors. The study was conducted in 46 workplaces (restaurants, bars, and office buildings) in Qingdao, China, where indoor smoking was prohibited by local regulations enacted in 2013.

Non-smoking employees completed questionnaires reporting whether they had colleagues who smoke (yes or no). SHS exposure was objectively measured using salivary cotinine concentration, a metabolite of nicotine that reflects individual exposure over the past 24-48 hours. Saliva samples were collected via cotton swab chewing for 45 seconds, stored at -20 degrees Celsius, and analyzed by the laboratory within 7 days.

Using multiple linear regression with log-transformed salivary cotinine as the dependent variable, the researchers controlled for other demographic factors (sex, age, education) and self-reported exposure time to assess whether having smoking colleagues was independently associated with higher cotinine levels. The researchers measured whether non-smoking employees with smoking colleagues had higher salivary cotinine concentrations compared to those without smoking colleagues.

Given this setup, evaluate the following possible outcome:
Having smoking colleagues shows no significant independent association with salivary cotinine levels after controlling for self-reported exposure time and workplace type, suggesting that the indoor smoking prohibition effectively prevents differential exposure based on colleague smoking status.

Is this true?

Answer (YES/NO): YES